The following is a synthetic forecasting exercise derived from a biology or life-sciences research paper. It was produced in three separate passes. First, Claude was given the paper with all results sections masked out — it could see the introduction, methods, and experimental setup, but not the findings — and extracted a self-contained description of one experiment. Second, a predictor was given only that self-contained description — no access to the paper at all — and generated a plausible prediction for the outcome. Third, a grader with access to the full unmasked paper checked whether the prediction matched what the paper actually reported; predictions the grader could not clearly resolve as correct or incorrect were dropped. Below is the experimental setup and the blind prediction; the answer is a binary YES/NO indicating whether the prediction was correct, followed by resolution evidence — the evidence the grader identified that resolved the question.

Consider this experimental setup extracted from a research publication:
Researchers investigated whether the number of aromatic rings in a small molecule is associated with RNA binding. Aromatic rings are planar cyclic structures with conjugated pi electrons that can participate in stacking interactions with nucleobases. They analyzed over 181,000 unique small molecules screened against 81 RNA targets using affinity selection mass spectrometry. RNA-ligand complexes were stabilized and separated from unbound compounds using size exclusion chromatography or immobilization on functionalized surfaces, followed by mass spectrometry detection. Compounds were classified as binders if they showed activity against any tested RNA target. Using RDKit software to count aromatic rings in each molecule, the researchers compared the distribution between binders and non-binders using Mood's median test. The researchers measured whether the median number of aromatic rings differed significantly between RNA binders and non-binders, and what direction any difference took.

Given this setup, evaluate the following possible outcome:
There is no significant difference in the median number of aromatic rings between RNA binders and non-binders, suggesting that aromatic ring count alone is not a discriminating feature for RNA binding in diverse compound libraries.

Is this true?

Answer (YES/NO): NO